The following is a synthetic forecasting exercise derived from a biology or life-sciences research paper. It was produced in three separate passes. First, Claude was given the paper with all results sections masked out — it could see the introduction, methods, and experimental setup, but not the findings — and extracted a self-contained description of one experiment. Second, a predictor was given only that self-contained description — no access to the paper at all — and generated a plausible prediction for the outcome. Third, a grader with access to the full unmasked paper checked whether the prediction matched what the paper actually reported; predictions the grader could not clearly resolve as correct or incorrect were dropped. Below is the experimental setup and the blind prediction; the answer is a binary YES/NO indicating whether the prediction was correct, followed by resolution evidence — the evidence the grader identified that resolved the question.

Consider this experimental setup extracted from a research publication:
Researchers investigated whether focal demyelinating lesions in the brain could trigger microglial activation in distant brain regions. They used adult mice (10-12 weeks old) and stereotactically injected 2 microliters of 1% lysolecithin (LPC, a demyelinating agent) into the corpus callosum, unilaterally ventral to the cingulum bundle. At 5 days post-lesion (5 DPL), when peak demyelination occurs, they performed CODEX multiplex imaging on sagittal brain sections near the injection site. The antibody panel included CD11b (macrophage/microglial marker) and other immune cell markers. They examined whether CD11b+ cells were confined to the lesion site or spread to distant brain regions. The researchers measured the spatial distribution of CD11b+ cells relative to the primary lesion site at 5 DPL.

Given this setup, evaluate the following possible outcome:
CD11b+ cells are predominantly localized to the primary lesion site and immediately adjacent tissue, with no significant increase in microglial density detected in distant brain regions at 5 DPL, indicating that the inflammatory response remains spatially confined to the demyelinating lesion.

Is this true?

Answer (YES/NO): NO